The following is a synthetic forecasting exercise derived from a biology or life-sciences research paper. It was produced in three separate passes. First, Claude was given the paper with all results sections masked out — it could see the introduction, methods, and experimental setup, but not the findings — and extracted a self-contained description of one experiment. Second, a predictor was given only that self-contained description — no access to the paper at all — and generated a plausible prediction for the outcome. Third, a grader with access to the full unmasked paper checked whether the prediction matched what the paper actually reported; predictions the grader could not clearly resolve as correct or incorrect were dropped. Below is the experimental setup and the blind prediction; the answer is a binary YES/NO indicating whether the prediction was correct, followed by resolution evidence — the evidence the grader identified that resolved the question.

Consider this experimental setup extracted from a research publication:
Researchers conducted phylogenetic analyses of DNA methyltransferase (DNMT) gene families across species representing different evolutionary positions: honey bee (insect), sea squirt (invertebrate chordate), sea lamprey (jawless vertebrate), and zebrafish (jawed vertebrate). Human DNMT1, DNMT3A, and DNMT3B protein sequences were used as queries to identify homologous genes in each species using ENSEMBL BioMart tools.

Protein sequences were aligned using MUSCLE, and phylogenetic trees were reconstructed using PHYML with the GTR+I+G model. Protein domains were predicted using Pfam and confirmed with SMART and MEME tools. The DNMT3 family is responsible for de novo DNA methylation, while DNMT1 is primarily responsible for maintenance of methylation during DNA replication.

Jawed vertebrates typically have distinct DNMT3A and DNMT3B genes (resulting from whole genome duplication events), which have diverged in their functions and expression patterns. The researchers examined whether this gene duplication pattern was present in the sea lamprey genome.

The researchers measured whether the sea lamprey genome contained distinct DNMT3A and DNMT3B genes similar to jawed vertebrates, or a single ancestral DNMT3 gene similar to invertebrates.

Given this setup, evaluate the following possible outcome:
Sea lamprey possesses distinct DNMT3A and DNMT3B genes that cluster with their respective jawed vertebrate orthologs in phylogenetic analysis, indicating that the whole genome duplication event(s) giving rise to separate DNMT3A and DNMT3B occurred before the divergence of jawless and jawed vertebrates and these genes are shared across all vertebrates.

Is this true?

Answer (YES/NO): NO